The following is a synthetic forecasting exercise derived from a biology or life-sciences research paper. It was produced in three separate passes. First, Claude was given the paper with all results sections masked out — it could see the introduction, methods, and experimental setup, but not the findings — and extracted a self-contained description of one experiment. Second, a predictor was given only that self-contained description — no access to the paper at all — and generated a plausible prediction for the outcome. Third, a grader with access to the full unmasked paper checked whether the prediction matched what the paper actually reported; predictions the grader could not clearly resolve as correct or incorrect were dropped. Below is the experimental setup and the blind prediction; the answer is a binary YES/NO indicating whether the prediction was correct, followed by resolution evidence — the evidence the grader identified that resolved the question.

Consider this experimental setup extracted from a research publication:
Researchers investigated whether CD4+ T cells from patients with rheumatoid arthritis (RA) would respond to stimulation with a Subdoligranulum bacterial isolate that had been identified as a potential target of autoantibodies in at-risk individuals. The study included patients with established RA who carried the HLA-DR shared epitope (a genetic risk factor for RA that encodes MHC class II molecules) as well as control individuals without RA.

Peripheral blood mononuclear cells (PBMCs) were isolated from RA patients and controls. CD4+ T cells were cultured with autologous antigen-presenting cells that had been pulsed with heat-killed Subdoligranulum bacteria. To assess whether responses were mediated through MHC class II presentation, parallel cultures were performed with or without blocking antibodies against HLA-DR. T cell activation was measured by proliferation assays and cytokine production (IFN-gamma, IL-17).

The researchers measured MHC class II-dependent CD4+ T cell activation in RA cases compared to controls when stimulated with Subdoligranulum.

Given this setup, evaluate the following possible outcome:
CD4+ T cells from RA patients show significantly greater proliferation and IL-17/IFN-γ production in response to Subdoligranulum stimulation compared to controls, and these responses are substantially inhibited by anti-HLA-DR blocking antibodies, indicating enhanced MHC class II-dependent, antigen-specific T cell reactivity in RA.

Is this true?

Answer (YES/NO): NO